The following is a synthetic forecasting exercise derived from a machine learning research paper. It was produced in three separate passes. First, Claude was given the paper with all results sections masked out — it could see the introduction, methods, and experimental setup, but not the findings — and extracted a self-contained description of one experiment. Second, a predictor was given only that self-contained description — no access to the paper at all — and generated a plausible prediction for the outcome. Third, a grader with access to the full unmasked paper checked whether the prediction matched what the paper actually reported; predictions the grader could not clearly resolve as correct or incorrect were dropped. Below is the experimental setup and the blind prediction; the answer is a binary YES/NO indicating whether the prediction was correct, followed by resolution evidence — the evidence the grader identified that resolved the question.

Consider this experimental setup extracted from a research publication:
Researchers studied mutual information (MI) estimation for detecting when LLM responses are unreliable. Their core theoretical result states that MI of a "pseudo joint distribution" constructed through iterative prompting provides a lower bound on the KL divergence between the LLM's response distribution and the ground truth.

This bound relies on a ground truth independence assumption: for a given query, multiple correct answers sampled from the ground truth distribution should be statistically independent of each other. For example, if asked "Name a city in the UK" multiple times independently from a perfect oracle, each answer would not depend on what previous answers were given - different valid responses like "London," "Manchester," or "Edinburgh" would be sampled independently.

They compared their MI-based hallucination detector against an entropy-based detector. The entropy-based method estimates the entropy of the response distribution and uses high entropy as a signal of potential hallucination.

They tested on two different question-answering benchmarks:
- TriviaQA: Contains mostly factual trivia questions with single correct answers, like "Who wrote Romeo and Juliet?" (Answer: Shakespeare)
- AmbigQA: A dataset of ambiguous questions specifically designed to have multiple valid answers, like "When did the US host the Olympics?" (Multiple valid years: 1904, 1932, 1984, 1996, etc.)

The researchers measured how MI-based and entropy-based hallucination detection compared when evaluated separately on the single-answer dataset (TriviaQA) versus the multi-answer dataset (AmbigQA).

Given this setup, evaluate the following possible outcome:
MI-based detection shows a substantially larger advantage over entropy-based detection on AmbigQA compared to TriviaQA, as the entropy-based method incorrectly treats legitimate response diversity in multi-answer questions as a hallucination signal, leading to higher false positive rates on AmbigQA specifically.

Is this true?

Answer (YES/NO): NO